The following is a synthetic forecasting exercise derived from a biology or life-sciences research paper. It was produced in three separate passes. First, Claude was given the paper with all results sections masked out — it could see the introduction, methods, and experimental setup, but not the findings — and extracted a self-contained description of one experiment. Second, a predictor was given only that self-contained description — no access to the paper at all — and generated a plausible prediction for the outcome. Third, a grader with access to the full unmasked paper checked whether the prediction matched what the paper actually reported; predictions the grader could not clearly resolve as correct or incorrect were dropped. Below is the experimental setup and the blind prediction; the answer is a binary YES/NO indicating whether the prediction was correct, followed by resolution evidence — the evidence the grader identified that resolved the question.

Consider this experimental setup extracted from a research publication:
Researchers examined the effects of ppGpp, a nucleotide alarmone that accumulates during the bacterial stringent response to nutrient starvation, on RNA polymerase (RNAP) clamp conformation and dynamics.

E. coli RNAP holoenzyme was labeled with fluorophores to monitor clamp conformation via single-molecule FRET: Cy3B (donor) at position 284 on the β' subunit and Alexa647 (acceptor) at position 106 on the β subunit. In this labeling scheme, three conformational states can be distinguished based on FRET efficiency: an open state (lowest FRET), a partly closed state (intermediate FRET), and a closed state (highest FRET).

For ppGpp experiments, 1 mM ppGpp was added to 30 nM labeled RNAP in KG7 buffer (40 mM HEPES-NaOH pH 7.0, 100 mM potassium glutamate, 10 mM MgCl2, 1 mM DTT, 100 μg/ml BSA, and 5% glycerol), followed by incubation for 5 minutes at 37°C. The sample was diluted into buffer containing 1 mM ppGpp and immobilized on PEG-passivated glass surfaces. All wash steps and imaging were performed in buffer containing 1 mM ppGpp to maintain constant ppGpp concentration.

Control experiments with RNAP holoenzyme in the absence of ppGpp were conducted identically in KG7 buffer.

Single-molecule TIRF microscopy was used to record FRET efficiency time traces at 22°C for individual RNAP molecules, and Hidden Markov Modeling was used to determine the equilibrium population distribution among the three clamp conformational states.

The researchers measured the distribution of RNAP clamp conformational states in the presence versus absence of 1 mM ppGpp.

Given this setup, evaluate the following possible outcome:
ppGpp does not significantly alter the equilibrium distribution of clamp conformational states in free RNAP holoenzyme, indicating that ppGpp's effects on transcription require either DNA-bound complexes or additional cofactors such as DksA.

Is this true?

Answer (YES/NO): NO